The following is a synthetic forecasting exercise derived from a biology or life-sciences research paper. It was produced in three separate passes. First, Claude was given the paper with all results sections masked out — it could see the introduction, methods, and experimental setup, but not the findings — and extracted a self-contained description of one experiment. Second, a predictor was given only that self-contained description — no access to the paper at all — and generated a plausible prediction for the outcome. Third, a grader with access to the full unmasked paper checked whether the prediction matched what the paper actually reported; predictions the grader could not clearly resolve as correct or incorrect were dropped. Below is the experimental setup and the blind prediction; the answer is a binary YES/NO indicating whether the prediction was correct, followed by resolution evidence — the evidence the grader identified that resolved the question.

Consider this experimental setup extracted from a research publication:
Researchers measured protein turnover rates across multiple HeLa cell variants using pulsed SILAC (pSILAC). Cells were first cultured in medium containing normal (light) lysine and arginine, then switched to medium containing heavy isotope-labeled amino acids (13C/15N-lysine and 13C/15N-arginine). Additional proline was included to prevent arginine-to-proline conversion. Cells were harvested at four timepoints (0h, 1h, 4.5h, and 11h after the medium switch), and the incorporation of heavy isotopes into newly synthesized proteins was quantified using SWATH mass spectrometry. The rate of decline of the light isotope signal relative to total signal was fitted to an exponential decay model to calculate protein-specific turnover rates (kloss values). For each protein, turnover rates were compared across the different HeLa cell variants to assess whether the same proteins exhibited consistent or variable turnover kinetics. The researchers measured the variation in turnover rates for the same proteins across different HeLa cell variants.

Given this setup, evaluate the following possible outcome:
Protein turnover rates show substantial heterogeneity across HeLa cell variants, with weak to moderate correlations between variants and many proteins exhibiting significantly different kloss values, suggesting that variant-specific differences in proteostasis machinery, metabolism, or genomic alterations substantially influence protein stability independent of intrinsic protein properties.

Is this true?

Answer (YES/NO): YES